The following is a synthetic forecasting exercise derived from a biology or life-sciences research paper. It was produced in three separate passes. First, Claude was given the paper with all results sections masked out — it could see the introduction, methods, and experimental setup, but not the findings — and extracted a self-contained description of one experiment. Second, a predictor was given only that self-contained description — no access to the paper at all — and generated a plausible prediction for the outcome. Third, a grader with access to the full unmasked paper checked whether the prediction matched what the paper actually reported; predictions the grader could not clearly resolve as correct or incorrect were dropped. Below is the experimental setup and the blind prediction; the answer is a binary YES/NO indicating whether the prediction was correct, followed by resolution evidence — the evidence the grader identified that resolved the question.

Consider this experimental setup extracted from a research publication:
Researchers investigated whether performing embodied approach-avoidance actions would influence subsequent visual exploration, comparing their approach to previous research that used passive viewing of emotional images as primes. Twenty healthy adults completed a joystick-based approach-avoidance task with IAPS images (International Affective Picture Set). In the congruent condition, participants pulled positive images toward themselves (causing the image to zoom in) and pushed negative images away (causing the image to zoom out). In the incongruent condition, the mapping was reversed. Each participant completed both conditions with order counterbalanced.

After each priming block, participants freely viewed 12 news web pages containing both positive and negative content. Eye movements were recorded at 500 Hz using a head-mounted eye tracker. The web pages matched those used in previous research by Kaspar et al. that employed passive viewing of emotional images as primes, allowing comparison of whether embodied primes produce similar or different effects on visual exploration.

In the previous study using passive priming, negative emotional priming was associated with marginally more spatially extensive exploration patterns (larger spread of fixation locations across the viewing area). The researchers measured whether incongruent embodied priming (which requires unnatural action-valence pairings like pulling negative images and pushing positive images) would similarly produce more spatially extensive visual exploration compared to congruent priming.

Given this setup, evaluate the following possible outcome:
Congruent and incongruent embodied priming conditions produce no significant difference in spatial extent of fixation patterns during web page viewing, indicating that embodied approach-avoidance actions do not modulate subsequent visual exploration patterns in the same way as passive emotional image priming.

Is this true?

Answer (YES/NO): NO